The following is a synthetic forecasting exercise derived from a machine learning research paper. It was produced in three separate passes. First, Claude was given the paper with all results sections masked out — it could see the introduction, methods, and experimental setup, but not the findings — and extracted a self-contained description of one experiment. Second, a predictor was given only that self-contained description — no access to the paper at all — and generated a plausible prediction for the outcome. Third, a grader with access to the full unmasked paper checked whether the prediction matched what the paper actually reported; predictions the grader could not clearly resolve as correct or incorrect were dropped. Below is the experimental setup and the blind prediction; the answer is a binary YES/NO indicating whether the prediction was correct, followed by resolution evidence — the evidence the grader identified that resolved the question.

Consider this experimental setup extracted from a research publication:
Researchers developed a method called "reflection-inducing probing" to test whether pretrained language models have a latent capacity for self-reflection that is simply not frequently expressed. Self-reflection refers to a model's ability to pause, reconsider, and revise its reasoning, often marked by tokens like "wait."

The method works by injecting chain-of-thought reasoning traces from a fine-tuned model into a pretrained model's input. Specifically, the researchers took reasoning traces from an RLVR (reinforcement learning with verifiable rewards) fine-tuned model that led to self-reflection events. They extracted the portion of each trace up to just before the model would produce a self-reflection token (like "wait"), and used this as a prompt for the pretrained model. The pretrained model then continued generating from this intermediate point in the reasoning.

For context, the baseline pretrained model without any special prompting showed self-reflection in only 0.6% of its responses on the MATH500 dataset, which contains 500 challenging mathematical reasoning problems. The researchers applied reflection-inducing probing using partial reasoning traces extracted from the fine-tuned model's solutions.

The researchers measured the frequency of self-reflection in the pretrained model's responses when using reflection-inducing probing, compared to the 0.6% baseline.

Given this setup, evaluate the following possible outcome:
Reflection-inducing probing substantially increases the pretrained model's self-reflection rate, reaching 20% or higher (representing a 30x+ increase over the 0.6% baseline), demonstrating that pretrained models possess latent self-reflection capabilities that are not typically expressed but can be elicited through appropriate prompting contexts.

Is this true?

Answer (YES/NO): NO